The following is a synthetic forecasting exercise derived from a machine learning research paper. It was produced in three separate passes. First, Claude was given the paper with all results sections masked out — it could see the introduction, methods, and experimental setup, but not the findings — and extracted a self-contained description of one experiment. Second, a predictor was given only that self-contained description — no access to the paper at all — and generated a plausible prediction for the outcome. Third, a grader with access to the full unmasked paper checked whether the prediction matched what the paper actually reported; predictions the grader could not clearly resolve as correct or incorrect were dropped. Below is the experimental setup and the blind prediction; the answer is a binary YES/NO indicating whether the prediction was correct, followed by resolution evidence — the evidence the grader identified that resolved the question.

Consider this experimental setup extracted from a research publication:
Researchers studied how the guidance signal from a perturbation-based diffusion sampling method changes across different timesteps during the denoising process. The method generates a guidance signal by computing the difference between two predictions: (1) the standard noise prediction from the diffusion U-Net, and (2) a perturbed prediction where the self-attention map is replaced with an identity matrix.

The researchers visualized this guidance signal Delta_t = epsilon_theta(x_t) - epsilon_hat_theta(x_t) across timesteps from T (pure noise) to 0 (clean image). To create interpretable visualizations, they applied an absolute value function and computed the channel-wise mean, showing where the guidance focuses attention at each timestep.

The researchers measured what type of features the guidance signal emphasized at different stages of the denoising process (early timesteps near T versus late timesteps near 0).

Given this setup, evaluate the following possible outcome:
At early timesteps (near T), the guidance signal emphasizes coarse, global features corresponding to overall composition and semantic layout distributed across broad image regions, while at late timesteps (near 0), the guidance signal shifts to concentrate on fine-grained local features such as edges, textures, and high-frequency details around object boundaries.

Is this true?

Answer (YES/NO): NO